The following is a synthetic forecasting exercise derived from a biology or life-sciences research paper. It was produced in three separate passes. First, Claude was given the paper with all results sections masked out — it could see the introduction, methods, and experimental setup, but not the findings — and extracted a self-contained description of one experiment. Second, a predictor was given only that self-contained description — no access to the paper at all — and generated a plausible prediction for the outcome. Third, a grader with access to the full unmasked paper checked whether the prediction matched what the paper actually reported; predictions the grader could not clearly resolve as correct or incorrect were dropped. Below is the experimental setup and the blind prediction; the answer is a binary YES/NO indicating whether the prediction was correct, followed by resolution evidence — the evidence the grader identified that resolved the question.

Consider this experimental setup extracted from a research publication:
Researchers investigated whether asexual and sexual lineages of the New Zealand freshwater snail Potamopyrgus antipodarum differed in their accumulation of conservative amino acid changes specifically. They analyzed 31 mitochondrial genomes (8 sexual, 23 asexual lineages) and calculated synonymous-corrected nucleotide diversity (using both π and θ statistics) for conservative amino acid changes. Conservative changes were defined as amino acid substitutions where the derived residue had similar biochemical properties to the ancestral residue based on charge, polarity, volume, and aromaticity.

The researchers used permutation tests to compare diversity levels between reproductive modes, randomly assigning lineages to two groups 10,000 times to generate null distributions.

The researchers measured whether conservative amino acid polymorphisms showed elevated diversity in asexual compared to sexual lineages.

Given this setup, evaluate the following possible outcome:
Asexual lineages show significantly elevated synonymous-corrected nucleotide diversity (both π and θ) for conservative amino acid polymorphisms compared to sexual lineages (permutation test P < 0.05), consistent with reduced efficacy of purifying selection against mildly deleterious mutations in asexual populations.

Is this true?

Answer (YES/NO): NO